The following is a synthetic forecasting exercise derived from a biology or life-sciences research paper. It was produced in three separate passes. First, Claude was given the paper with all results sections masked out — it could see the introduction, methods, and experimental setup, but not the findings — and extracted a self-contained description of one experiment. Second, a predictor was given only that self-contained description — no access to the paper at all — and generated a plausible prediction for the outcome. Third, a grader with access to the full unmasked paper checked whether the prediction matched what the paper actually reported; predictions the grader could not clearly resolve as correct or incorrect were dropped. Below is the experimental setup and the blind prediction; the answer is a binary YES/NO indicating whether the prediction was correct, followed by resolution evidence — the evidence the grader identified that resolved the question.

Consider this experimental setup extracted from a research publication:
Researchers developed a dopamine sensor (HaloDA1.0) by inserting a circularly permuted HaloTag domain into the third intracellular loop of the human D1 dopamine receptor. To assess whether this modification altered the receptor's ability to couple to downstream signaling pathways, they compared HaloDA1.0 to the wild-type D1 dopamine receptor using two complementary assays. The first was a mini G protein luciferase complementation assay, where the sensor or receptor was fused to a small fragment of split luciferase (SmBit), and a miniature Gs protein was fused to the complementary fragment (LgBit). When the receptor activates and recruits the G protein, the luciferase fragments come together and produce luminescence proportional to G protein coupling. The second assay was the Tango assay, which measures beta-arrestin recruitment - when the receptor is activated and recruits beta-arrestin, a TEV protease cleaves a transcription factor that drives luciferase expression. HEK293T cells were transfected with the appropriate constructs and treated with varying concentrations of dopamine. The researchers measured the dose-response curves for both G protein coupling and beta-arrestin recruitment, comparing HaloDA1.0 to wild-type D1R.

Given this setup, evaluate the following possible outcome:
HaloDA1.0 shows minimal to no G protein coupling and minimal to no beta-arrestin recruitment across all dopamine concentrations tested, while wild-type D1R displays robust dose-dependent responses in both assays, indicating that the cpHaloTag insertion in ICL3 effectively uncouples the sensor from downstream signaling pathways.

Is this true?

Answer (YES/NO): YES